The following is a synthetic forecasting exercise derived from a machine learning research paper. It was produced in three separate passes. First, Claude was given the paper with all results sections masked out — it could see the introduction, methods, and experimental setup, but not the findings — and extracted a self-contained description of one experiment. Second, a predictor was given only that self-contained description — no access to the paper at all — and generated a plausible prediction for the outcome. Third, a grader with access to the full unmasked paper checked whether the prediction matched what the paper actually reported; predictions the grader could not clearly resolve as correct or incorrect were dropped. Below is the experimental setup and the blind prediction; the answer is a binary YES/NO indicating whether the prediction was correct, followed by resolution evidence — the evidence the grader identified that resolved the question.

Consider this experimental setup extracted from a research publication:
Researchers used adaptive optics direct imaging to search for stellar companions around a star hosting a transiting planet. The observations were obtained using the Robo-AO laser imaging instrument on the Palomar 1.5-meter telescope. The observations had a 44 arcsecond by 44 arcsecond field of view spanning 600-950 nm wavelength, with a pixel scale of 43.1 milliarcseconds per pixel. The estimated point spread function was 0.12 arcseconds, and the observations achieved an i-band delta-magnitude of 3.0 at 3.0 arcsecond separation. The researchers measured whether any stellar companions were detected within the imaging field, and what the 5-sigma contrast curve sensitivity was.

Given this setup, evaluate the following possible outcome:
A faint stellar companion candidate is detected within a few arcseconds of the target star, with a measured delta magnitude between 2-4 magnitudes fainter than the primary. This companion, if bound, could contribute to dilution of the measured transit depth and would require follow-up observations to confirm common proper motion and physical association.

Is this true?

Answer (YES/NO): NO